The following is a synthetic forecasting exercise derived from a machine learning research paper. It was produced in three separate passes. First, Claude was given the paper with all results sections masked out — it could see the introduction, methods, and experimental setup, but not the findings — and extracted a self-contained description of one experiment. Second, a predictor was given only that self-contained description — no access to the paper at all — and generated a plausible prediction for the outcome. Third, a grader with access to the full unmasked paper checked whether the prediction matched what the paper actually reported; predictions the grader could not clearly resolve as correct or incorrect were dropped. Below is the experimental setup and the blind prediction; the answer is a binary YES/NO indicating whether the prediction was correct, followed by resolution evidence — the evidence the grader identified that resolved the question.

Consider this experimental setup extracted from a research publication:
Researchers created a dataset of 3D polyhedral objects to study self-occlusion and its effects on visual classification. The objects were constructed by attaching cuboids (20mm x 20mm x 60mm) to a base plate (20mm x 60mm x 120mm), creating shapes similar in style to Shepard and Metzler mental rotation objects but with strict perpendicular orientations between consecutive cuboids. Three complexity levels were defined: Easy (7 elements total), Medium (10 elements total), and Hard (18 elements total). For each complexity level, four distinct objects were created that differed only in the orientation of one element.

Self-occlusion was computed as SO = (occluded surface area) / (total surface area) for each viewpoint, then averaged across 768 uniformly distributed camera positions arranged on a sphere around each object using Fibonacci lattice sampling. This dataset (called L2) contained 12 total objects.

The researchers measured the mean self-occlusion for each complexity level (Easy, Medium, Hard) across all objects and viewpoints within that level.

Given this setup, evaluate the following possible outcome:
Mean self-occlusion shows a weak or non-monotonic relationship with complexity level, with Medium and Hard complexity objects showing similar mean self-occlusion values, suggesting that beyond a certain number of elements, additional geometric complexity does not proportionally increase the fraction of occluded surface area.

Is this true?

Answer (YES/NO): NO